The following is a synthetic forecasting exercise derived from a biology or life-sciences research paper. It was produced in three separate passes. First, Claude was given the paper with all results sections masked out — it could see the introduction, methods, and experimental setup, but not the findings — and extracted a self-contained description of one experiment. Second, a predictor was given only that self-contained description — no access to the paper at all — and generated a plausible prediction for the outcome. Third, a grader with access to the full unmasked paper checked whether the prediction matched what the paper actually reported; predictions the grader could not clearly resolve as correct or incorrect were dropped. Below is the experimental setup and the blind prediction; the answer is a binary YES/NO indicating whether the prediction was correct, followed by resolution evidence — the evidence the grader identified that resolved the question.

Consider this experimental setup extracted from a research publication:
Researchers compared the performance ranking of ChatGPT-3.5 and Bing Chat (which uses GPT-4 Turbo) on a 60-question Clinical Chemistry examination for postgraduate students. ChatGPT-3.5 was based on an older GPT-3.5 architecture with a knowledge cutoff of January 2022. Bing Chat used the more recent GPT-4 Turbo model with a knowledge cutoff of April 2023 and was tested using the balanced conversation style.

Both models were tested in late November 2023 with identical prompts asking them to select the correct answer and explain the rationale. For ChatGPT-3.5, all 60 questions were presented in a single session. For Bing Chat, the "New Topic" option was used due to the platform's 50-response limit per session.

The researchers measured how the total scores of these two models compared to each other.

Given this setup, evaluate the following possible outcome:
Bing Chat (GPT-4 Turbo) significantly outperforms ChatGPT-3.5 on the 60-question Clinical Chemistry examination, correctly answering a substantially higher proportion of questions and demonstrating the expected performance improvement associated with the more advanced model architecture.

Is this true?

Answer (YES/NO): NO